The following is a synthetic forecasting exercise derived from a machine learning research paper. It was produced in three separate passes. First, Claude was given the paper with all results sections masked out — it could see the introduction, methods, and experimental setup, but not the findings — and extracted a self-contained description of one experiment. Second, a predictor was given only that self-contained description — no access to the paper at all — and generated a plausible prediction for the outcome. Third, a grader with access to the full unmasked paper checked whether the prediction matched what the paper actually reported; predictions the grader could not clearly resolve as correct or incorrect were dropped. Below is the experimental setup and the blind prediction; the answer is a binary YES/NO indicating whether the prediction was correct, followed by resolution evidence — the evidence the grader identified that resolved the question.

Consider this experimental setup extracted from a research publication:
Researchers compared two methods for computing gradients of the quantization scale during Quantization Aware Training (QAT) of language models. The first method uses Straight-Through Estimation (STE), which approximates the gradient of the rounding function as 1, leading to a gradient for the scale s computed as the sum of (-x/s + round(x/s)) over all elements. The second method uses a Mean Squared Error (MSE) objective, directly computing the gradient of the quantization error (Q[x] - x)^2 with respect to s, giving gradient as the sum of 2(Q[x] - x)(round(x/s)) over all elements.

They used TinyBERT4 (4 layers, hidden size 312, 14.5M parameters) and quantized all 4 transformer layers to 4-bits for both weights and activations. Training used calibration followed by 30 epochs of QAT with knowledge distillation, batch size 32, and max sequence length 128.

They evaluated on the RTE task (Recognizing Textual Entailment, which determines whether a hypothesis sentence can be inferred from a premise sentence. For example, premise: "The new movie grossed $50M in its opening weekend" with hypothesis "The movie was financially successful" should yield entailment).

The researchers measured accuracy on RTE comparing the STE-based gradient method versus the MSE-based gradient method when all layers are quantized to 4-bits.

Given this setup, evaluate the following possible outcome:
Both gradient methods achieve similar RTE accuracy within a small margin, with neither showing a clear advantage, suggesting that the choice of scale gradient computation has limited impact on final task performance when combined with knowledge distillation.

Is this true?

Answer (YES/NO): NO